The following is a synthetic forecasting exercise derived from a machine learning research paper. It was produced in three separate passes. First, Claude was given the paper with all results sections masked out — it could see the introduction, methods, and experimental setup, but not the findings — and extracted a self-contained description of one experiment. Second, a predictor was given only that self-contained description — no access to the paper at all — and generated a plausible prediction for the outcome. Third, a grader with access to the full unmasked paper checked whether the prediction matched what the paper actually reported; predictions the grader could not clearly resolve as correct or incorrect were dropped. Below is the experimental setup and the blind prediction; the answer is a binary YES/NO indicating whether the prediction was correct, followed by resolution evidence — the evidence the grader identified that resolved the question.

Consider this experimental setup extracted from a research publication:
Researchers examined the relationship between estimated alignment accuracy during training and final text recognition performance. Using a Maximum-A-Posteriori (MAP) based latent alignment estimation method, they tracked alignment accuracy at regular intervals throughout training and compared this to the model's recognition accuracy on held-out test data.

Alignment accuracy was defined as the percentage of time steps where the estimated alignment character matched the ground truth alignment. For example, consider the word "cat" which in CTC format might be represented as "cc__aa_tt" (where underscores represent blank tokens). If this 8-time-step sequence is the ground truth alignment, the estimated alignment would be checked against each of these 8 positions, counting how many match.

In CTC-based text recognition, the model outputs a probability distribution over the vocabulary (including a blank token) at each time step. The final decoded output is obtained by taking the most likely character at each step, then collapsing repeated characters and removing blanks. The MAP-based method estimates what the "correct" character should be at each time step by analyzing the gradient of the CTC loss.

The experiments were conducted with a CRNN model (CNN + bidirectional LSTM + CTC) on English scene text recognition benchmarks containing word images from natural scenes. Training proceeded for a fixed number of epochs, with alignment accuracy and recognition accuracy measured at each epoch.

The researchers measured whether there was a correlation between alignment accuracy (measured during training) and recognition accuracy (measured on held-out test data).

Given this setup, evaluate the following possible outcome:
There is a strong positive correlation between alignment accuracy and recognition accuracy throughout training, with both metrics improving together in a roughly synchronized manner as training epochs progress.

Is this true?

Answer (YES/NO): NO